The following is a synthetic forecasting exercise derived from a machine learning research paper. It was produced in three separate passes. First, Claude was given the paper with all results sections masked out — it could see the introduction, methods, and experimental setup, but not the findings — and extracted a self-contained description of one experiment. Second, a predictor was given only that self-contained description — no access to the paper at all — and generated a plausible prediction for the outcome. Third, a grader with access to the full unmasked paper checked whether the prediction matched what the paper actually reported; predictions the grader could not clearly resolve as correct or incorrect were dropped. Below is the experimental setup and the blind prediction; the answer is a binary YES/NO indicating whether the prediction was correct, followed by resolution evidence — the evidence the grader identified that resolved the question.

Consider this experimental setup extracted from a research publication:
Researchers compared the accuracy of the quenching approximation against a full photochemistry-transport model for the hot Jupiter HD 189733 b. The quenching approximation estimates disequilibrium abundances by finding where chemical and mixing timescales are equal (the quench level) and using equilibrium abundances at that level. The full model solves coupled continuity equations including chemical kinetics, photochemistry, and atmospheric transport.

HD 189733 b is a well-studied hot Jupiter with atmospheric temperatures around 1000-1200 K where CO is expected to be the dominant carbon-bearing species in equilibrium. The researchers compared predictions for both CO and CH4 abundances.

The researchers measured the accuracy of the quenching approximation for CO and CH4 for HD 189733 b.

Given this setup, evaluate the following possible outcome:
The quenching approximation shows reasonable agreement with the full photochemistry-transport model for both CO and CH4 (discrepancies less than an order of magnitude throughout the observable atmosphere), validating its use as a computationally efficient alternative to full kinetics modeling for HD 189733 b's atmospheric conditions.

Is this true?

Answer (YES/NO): NO